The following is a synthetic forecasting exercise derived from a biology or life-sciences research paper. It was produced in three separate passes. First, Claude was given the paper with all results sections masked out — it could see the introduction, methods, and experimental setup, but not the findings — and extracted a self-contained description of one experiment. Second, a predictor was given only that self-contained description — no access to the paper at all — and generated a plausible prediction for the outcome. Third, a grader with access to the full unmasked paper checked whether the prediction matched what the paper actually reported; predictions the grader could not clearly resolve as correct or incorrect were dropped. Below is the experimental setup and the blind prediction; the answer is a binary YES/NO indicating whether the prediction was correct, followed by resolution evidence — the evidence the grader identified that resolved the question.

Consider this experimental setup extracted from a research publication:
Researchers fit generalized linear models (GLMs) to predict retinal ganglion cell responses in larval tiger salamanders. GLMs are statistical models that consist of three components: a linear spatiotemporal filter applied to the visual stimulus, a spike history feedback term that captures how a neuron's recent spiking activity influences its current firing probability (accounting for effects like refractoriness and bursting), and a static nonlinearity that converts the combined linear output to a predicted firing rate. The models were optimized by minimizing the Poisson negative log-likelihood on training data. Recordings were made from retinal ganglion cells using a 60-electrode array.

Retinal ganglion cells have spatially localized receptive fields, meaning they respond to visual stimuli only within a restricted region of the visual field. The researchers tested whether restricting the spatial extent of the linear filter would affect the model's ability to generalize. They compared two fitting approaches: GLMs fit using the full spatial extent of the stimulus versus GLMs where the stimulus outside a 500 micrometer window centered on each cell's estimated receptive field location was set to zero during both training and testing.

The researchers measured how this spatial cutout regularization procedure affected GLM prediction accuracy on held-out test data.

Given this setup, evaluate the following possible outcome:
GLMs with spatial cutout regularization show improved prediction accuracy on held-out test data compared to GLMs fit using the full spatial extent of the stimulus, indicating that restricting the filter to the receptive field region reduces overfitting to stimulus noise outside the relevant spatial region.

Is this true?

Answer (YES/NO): YES